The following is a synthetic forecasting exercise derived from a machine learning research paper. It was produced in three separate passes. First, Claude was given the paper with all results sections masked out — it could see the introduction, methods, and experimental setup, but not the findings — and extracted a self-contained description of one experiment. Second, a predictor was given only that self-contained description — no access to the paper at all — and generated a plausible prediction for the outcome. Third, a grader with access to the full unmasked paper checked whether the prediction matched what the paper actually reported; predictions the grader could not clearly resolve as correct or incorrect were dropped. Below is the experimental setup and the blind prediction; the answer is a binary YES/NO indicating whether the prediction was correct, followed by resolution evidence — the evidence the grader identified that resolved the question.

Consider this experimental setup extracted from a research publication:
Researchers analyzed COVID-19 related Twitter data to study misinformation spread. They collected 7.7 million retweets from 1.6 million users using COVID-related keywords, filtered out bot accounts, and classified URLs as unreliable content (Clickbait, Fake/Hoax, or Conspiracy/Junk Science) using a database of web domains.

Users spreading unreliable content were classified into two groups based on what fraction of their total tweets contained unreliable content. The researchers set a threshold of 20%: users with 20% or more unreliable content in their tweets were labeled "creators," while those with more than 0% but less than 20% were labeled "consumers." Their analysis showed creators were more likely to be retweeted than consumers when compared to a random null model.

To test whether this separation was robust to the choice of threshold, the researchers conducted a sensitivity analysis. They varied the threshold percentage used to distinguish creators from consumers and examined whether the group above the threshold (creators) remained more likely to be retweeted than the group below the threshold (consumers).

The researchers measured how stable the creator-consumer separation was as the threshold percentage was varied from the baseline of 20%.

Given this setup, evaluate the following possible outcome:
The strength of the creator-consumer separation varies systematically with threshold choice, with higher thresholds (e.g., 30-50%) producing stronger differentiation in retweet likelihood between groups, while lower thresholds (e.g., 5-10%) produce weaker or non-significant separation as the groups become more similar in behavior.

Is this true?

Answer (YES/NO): NO